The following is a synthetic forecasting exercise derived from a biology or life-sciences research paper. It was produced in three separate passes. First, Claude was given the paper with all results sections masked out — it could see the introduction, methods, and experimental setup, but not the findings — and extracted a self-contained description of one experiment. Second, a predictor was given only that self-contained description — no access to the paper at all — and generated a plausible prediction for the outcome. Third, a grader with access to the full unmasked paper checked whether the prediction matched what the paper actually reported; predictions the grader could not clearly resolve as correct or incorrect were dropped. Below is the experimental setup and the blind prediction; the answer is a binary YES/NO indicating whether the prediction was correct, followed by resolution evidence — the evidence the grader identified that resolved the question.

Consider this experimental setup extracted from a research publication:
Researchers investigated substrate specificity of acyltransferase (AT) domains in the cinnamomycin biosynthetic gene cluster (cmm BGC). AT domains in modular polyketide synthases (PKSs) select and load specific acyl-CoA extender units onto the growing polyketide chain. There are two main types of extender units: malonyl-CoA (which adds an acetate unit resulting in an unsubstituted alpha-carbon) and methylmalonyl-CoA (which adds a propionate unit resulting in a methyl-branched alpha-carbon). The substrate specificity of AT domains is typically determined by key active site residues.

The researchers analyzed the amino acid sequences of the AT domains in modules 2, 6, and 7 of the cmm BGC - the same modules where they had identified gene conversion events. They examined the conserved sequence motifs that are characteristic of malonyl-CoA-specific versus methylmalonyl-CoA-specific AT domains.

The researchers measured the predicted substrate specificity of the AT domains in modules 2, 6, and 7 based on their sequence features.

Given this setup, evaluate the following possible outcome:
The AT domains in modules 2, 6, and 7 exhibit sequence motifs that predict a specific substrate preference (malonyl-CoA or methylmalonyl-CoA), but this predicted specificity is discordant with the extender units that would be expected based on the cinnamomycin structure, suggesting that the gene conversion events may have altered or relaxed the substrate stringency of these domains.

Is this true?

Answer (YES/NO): NO